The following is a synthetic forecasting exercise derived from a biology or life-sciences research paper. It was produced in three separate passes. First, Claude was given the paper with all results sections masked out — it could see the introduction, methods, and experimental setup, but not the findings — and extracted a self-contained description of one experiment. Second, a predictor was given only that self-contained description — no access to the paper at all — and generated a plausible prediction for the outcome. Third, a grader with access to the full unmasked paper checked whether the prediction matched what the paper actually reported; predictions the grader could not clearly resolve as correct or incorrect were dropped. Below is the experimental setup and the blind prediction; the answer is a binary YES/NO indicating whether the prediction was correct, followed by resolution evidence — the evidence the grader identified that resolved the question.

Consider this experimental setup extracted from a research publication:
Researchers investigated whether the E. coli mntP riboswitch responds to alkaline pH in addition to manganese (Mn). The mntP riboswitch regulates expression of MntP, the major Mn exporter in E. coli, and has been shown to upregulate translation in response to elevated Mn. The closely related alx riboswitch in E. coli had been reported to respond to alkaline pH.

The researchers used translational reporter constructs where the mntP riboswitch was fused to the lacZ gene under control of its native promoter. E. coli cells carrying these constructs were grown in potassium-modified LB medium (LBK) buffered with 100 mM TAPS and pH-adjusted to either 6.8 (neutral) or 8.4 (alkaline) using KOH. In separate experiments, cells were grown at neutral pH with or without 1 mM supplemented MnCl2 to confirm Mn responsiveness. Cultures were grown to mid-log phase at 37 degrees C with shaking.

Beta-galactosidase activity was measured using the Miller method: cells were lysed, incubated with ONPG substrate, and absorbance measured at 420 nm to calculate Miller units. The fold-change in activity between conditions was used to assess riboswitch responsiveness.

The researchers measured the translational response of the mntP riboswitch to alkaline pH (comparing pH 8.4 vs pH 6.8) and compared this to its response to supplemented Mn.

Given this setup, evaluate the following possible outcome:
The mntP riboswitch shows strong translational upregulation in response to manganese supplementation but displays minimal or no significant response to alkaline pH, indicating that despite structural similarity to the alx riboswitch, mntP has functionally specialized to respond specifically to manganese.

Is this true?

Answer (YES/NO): YES